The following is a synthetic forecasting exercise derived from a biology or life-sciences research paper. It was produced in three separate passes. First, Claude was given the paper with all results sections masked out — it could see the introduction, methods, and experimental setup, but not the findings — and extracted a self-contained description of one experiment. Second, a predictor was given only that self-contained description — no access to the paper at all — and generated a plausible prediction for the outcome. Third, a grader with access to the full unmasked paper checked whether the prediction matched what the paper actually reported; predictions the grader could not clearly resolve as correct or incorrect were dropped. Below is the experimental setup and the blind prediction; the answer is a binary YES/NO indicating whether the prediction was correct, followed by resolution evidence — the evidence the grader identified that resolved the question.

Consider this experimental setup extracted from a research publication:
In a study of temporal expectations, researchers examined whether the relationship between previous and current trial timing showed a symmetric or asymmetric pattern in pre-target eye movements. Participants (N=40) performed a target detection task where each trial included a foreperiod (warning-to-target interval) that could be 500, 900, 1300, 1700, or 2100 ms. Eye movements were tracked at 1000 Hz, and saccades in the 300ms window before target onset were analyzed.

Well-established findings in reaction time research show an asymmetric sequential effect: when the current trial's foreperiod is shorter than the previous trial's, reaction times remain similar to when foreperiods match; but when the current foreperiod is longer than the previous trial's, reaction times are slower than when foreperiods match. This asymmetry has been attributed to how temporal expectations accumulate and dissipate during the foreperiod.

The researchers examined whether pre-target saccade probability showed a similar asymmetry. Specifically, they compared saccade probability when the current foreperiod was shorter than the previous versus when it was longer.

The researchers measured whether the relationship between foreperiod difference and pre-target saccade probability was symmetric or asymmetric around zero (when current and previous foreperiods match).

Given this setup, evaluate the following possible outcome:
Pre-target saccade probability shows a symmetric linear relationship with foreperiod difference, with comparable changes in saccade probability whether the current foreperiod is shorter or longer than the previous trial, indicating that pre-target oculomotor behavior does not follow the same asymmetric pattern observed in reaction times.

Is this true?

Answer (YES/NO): NO